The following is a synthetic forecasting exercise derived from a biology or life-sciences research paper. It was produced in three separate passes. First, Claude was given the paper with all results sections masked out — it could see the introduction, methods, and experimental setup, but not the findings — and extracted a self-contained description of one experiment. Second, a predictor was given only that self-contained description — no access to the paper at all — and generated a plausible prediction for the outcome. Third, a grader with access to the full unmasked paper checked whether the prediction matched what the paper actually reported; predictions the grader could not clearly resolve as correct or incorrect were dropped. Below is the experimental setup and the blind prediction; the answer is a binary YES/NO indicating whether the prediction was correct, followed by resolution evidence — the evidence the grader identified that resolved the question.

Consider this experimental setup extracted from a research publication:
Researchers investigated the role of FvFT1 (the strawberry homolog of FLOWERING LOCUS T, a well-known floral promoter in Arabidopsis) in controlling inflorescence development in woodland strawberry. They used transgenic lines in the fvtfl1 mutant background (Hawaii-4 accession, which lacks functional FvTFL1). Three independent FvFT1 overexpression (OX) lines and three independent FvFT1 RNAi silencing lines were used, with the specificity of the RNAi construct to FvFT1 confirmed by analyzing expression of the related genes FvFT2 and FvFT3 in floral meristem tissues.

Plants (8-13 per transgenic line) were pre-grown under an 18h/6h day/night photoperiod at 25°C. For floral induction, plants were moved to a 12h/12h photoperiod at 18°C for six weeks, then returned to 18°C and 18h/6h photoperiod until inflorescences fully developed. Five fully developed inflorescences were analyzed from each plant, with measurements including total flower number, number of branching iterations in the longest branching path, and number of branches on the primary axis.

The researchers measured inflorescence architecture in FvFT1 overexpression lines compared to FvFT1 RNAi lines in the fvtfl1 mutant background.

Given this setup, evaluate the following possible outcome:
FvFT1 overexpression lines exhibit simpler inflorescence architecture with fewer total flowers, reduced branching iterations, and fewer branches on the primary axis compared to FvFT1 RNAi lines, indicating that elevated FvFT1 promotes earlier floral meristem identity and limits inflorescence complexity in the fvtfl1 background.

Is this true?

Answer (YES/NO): YES